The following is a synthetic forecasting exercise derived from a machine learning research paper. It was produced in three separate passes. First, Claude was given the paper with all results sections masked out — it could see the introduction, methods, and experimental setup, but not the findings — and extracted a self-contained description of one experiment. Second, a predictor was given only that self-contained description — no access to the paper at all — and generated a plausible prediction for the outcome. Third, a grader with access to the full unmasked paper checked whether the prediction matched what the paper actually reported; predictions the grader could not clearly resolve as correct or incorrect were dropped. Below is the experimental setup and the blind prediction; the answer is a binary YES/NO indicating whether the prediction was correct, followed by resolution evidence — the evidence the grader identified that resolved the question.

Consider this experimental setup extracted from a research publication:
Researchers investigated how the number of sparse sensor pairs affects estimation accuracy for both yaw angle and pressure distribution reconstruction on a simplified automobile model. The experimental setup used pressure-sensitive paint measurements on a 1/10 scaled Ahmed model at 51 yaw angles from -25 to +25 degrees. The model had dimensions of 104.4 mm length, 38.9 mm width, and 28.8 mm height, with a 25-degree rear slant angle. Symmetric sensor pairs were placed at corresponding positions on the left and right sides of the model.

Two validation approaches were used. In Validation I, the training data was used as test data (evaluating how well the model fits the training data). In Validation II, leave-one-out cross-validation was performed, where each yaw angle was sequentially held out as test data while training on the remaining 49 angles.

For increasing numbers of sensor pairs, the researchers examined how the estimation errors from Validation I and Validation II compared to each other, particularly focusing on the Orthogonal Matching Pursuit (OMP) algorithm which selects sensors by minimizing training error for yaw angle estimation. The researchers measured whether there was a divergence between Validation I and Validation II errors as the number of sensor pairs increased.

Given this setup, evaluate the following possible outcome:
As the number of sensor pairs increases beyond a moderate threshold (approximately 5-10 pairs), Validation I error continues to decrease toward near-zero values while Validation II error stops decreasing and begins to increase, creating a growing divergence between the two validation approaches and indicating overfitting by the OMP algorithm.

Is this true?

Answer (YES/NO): NO